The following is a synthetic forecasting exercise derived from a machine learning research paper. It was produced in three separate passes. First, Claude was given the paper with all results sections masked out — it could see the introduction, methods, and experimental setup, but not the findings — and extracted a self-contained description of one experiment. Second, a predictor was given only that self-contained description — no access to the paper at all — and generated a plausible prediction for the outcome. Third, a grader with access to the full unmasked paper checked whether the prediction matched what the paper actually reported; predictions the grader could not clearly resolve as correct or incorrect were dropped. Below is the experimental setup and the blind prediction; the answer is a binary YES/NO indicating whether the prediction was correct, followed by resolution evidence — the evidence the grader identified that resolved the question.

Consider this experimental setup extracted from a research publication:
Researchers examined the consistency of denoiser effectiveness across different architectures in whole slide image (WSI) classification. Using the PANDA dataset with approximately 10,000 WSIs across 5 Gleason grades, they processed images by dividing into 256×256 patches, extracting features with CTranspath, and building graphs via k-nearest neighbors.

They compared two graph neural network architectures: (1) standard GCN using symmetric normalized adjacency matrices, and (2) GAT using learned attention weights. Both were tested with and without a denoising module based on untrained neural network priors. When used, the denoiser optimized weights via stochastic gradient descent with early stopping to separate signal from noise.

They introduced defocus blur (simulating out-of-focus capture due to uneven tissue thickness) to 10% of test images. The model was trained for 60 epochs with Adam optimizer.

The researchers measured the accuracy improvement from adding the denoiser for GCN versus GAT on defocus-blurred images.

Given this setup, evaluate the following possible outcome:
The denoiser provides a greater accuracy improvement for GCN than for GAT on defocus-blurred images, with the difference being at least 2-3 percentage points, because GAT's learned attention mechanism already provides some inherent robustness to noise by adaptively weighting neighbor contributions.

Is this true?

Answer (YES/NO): NO